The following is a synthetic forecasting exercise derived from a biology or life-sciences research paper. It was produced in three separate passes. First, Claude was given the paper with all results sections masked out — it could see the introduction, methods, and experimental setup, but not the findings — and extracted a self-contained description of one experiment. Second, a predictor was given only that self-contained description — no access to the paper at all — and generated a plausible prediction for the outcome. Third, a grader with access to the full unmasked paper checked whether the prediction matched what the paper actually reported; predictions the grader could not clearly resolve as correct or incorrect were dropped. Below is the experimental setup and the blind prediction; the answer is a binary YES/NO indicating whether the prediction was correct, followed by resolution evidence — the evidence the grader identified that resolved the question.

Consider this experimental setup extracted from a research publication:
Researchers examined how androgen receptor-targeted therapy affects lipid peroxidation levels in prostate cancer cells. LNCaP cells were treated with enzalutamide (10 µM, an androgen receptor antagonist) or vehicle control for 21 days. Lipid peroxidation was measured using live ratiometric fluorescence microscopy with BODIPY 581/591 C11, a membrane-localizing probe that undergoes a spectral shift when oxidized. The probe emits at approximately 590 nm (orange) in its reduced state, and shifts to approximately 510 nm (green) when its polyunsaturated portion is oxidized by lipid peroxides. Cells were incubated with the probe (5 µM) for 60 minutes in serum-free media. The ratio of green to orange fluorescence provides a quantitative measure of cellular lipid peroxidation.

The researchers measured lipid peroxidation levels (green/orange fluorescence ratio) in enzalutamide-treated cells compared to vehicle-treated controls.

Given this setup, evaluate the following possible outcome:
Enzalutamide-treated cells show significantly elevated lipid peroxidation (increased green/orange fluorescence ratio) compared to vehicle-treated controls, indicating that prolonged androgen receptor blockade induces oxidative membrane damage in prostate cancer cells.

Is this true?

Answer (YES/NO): YES